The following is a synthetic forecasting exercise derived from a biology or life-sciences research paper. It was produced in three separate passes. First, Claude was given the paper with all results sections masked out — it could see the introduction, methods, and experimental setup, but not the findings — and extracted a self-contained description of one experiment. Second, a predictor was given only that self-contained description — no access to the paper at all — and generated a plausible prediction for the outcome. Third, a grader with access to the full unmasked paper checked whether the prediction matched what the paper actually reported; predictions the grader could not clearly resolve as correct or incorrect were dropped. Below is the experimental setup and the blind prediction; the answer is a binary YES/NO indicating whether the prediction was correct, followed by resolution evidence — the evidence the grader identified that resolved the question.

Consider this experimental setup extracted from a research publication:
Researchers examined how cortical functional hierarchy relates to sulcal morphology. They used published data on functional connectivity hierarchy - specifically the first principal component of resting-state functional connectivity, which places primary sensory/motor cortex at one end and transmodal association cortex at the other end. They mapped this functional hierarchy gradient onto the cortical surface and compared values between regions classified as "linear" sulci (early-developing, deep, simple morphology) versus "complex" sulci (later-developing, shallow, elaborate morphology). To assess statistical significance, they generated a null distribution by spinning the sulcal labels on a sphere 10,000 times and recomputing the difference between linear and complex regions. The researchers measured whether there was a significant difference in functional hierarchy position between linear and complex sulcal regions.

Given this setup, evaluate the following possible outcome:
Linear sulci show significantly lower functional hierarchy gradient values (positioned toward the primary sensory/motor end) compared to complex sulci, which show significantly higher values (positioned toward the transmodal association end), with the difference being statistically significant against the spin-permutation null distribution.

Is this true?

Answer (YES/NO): YES